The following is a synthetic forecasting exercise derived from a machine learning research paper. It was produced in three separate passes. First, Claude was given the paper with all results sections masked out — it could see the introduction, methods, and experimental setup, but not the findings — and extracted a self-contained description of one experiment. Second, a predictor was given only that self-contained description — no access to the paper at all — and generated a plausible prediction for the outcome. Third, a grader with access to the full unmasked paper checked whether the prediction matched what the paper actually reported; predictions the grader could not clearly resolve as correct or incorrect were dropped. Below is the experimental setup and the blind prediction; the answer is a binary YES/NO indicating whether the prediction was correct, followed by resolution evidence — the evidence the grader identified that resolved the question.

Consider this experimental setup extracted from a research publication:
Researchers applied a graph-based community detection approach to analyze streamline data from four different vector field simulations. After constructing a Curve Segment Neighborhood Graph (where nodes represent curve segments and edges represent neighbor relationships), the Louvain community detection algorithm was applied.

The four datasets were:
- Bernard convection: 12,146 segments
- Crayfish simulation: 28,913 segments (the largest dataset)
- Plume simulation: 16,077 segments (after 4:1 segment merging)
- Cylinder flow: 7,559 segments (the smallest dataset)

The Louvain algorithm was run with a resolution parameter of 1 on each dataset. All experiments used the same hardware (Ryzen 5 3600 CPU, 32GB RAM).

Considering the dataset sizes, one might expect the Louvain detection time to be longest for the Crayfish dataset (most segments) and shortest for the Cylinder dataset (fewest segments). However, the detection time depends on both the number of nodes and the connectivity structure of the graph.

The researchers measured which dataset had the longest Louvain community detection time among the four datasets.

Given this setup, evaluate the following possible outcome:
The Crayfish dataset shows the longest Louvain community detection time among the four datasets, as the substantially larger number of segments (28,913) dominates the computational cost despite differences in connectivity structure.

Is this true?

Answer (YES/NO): NO